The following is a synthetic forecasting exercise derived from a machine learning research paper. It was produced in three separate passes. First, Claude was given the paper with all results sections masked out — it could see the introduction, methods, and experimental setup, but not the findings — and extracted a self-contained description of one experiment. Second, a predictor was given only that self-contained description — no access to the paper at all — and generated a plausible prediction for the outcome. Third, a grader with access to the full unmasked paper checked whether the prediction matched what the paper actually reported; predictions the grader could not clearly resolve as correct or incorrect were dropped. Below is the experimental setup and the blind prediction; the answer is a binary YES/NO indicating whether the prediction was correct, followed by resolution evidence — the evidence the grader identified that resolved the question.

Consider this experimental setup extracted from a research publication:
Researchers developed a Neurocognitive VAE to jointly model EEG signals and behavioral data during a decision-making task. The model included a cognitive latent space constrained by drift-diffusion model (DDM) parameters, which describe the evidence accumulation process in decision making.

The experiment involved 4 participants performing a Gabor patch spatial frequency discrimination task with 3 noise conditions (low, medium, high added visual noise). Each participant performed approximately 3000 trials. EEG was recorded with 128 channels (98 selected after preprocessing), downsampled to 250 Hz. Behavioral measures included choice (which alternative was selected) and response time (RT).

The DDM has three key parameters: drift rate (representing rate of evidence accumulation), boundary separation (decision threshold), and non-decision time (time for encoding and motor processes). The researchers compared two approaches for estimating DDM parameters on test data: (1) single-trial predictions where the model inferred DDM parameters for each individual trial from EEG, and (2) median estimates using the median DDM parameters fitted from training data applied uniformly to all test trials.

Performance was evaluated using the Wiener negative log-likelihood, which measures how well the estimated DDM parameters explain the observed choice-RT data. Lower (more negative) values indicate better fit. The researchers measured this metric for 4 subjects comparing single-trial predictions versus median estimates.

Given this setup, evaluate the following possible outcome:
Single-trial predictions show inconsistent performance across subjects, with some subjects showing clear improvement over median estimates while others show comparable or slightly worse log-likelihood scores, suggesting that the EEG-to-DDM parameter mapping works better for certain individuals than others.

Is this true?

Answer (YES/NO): NO